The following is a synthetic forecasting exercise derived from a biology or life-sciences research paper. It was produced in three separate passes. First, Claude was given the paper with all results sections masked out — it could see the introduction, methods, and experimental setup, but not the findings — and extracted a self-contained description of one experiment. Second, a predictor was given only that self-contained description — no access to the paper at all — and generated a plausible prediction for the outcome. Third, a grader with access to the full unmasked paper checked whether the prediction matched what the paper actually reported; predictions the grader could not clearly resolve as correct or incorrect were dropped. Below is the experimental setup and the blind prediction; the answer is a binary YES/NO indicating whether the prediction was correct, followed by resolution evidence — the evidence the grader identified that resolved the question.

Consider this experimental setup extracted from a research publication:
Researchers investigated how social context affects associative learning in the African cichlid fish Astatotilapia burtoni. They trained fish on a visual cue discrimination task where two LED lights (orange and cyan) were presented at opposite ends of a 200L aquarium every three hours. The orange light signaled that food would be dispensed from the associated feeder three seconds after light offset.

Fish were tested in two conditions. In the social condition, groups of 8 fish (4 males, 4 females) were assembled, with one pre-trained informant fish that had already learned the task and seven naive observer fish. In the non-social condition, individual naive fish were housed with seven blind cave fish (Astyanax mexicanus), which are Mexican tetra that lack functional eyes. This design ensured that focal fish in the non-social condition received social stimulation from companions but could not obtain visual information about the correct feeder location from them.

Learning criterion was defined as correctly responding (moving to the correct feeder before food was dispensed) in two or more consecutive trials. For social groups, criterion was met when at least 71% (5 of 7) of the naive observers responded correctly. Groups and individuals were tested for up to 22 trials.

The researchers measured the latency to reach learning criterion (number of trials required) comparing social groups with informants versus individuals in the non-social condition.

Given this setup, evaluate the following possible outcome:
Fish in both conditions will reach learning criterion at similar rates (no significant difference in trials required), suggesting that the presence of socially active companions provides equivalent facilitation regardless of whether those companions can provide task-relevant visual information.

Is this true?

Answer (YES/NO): NO